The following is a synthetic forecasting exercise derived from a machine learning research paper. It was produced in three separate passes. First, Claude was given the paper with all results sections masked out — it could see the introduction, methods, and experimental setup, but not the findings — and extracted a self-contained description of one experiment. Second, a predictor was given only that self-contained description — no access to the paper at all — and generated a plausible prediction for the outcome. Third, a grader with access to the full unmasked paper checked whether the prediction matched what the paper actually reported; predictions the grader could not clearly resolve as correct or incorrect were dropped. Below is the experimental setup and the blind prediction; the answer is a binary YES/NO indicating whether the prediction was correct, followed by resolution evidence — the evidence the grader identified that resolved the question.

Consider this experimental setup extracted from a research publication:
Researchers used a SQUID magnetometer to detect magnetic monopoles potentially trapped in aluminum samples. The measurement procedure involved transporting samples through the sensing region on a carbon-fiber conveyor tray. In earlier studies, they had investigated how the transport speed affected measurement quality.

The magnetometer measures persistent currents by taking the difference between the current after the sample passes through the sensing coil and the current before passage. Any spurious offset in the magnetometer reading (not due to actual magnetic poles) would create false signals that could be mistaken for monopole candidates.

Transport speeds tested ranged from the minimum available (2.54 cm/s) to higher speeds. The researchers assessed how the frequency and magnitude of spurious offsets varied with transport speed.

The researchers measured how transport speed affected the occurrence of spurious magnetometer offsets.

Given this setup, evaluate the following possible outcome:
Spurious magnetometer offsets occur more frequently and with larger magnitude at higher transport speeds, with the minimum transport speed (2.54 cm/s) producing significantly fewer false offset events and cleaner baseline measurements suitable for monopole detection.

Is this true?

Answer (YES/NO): YES